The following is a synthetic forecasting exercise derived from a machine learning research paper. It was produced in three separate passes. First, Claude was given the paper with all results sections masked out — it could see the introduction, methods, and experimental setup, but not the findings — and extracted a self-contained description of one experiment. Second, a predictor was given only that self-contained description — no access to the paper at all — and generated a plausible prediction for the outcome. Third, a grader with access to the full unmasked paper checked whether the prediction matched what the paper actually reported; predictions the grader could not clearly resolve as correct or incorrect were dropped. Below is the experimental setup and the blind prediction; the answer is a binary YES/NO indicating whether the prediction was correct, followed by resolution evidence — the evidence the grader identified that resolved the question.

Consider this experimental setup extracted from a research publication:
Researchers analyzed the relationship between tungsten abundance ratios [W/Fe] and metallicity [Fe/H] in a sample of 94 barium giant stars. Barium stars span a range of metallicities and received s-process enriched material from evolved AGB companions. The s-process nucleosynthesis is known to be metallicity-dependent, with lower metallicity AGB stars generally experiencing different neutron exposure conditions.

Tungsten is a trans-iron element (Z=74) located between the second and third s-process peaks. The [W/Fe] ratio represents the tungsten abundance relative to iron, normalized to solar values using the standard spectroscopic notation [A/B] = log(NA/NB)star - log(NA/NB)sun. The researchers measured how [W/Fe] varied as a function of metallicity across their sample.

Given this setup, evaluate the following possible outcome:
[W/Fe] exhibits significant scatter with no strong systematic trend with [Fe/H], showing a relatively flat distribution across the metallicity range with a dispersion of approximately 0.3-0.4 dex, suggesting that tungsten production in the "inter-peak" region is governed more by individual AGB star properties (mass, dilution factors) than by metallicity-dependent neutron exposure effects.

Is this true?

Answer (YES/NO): NO